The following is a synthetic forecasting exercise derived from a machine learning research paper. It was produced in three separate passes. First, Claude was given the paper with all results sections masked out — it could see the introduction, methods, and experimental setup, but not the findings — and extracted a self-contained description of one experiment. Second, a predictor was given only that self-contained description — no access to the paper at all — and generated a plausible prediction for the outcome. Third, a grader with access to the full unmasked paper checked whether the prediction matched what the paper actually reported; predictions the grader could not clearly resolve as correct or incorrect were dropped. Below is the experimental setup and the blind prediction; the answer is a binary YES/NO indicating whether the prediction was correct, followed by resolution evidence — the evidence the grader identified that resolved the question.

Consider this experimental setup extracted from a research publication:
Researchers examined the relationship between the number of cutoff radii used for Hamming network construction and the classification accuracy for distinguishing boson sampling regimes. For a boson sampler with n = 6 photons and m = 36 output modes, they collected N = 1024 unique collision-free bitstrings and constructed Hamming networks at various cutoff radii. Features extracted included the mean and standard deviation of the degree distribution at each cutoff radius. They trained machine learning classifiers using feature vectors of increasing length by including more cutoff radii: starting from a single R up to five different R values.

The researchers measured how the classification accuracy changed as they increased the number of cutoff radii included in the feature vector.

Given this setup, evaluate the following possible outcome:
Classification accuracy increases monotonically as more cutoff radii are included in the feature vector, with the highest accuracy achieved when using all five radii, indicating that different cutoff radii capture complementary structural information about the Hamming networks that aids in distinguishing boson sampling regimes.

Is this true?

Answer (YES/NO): NO